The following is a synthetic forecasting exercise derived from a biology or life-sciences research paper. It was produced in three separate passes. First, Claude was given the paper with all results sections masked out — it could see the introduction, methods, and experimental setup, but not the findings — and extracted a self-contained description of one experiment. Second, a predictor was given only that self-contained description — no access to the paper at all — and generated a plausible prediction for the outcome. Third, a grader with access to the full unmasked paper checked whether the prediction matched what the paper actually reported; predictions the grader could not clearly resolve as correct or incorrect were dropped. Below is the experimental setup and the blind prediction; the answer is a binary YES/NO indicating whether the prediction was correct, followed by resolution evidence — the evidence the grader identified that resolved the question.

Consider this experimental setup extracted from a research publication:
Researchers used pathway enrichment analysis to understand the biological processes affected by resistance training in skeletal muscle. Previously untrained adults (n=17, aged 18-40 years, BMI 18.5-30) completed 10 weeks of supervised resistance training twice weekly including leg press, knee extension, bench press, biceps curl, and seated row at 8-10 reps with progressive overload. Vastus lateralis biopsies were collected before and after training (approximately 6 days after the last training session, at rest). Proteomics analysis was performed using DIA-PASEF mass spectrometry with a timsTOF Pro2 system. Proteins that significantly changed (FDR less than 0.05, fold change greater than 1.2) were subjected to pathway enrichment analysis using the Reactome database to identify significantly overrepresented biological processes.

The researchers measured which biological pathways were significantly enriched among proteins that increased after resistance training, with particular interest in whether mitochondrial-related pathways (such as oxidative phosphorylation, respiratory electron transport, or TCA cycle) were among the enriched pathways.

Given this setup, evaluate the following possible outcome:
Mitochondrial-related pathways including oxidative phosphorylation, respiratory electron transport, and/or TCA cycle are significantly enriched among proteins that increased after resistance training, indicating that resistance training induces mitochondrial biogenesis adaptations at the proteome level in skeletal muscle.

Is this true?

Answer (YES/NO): YES